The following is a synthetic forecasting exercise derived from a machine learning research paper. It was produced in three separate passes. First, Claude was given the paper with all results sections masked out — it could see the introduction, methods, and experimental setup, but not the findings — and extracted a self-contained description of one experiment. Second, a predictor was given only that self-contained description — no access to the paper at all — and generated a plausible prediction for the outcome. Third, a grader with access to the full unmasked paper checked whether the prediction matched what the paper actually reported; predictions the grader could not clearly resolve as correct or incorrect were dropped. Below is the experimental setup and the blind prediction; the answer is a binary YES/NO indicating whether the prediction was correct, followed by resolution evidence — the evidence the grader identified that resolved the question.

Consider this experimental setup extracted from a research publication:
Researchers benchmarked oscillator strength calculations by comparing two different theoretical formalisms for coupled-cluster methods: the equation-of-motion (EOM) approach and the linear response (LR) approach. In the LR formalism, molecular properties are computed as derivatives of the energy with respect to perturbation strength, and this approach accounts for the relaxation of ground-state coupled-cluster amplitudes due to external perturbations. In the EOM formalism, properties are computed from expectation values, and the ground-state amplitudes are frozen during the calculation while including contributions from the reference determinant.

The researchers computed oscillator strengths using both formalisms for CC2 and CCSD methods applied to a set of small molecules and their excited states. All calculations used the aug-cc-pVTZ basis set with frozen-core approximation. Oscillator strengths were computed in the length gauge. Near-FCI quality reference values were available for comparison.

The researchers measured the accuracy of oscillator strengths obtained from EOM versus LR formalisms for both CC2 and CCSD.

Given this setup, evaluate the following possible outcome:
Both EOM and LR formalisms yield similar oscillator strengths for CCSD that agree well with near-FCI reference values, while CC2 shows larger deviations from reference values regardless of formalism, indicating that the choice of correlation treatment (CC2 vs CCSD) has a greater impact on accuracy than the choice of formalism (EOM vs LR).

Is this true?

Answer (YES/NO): YES